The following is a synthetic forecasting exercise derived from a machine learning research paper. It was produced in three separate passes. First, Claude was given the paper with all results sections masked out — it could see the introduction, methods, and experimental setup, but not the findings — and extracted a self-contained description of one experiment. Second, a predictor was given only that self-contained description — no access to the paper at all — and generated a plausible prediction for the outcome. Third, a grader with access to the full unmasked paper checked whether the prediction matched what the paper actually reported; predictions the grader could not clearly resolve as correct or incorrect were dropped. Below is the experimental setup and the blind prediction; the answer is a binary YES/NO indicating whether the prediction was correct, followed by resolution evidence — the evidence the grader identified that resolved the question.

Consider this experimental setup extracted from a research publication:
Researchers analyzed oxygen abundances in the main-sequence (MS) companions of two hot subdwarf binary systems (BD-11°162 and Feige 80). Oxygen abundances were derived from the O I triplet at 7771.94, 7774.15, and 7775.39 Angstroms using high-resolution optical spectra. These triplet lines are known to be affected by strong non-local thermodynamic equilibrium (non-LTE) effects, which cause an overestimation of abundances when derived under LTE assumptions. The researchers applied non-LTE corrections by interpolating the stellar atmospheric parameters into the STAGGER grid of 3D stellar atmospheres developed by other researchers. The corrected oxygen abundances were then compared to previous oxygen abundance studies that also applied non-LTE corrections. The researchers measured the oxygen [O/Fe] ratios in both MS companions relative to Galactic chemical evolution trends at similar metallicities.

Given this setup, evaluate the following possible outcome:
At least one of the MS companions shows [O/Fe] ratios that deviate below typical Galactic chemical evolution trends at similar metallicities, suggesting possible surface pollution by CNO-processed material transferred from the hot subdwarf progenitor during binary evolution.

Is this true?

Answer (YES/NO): NO